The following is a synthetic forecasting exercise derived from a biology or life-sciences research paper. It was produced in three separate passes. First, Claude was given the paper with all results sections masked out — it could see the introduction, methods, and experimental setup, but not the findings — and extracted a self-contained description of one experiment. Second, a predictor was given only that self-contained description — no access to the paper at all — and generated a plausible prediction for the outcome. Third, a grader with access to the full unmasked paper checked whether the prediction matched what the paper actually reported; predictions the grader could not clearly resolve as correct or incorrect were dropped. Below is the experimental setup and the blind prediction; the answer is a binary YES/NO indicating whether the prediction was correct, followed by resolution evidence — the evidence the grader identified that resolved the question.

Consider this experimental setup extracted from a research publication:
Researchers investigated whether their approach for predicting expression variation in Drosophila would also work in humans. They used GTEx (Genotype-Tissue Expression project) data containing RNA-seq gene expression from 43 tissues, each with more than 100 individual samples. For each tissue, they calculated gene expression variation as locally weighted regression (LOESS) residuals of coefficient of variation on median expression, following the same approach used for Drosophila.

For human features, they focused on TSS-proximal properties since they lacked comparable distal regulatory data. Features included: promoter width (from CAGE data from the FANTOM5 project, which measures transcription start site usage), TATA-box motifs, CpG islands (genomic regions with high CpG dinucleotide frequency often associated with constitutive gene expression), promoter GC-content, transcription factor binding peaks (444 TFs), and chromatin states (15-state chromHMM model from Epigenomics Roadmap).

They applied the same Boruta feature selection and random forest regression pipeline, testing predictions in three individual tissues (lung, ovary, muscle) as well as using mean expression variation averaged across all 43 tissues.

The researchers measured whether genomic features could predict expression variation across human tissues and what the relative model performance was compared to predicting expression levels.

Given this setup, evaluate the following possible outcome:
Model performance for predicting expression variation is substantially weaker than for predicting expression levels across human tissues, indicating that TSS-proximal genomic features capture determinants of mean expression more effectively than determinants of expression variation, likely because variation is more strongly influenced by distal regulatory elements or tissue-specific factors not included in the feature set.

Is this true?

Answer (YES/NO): NO